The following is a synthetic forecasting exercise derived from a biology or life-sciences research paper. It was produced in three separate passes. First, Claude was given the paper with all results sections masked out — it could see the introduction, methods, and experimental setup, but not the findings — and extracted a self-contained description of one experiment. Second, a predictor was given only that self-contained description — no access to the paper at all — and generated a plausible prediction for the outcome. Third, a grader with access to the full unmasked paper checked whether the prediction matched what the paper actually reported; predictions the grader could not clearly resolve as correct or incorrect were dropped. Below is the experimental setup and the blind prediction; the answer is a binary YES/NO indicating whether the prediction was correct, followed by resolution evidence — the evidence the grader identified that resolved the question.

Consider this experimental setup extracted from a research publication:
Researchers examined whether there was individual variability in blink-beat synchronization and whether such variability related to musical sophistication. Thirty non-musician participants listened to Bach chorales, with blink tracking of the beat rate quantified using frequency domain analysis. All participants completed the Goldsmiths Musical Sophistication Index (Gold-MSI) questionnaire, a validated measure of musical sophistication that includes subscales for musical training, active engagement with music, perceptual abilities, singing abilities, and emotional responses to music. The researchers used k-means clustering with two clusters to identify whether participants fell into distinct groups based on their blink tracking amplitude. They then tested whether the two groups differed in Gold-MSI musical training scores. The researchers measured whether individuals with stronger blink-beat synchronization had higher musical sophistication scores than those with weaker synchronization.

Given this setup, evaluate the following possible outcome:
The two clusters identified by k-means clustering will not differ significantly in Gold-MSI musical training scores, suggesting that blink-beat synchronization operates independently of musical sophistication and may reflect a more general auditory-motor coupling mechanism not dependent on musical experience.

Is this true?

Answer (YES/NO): YES